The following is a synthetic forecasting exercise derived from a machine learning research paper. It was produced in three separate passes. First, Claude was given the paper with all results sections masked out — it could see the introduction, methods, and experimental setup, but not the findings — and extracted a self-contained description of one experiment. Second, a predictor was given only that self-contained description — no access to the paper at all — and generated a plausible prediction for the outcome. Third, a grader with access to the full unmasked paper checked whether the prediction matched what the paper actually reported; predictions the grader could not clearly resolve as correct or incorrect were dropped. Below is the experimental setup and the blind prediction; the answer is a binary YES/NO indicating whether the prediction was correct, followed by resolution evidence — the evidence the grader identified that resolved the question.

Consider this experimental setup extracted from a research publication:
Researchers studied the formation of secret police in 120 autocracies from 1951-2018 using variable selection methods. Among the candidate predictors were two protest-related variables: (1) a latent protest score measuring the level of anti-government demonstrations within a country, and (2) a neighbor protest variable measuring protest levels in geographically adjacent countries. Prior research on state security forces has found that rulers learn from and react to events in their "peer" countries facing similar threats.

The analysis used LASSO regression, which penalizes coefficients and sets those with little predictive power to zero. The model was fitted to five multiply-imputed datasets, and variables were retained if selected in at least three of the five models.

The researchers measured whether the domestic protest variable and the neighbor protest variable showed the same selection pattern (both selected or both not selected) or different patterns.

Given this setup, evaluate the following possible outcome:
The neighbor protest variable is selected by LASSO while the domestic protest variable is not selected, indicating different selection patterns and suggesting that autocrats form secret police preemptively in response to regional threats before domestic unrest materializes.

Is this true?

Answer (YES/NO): NO